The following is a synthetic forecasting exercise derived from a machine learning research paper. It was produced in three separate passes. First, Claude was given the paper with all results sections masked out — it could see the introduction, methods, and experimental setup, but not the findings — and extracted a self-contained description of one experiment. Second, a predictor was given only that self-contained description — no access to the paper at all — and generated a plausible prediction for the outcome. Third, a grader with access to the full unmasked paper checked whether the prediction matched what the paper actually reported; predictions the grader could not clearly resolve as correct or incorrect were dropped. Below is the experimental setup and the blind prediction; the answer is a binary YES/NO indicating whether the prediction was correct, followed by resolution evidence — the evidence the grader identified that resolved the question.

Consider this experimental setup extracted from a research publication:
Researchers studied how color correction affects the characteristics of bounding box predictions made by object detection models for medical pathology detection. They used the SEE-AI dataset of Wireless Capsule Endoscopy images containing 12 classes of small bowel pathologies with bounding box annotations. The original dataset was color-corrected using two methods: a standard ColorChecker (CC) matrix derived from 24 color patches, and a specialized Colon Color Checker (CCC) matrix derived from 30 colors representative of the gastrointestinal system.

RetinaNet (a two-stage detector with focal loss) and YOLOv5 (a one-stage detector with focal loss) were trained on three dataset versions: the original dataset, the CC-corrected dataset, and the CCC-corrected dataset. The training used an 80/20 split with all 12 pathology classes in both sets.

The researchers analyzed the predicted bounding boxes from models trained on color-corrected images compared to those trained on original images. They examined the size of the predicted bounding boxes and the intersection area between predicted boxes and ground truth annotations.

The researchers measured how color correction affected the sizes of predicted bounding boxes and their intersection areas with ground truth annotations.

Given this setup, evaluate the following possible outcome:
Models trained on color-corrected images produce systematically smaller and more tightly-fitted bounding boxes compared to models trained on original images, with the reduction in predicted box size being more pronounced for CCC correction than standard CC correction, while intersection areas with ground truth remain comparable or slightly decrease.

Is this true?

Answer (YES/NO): NO